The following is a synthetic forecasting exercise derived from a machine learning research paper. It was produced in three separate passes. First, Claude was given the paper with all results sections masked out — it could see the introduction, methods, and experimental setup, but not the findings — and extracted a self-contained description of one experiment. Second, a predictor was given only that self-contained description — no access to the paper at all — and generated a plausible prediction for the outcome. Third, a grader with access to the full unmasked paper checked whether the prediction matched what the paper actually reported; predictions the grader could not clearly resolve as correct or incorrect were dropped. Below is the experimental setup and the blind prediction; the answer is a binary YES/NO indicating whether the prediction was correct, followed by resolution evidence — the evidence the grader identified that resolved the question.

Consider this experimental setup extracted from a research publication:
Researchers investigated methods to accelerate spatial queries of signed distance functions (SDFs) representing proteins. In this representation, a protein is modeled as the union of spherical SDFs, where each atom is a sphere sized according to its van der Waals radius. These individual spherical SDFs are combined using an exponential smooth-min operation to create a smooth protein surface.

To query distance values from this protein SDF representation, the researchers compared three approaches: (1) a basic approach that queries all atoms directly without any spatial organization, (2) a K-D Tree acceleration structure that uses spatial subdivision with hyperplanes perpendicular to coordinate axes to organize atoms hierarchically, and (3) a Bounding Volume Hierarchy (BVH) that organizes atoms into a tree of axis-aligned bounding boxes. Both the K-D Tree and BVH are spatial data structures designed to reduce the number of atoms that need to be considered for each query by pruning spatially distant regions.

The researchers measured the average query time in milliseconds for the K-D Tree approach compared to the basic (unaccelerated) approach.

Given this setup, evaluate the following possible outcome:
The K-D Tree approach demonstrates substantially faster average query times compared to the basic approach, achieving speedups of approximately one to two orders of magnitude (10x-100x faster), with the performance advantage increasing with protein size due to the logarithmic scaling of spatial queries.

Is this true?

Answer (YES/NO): NO